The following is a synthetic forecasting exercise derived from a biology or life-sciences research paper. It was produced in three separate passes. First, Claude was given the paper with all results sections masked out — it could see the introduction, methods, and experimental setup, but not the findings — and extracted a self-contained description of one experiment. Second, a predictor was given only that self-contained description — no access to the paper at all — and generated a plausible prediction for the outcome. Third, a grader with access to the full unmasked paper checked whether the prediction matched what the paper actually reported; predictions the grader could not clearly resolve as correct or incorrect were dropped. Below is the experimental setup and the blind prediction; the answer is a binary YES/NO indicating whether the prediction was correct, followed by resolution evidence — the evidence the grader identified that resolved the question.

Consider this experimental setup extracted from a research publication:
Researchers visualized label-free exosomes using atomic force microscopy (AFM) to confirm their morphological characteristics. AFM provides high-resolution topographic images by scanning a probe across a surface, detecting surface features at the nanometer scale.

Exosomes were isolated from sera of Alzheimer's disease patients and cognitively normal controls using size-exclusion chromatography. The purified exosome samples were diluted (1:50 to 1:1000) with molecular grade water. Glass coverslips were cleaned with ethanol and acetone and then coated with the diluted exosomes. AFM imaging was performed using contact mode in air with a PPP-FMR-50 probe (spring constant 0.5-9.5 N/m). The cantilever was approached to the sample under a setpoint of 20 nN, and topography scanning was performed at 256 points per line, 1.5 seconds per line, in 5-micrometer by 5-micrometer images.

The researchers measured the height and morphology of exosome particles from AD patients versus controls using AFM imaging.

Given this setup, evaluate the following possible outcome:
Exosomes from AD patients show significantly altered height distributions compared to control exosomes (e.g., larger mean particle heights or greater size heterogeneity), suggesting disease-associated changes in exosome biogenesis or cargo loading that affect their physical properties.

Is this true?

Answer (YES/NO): NO